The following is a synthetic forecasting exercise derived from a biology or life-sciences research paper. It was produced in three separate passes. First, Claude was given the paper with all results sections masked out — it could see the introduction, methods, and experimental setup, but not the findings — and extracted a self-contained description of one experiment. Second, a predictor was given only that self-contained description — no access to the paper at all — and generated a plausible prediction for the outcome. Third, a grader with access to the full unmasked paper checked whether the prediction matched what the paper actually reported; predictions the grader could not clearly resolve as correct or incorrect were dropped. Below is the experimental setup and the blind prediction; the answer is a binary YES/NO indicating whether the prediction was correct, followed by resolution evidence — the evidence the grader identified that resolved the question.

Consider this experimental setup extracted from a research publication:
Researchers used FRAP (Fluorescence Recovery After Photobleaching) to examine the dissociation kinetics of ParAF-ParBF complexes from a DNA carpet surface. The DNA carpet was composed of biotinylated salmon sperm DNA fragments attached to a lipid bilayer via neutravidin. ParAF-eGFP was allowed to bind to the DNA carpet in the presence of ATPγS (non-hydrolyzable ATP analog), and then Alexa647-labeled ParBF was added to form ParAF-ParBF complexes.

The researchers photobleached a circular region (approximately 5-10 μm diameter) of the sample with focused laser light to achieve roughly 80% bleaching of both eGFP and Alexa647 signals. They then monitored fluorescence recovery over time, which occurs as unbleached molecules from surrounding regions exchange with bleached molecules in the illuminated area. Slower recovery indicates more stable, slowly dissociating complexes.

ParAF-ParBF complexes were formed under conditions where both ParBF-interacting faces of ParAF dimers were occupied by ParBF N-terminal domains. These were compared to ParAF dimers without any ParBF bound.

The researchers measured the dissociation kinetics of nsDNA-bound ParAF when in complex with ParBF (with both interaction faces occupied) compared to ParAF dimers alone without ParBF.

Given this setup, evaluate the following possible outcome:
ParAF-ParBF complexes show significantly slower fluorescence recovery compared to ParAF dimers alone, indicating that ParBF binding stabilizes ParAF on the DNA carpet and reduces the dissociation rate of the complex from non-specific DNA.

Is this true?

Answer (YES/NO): YES